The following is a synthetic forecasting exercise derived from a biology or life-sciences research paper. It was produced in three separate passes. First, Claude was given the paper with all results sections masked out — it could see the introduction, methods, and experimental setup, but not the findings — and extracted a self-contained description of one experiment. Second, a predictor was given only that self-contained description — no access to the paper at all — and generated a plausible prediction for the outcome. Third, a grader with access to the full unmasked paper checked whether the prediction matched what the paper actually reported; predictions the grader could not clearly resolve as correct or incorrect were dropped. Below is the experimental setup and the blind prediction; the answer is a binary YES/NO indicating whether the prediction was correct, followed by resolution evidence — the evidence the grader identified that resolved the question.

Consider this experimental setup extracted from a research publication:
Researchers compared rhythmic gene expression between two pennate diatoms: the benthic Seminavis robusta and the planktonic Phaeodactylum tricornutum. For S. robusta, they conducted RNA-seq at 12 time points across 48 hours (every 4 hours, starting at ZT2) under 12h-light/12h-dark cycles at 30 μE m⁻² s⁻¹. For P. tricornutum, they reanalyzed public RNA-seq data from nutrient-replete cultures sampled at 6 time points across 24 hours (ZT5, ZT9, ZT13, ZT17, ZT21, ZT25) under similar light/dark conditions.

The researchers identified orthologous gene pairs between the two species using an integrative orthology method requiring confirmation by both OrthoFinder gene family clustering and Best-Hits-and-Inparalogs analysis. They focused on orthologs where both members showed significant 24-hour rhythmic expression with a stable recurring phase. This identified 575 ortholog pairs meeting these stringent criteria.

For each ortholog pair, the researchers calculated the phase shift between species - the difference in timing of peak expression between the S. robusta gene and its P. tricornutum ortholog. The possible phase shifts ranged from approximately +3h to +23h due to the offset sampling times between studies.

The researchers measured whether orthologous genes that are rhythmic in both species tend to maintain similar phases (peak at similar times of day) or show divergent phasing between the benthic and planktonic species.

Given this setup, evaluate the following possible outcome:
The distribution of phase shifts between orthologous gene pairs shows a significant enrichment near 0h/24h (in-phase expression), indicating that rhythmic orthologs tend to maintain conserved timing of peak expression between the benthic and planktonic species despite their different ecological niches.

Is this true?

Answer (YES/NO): YES